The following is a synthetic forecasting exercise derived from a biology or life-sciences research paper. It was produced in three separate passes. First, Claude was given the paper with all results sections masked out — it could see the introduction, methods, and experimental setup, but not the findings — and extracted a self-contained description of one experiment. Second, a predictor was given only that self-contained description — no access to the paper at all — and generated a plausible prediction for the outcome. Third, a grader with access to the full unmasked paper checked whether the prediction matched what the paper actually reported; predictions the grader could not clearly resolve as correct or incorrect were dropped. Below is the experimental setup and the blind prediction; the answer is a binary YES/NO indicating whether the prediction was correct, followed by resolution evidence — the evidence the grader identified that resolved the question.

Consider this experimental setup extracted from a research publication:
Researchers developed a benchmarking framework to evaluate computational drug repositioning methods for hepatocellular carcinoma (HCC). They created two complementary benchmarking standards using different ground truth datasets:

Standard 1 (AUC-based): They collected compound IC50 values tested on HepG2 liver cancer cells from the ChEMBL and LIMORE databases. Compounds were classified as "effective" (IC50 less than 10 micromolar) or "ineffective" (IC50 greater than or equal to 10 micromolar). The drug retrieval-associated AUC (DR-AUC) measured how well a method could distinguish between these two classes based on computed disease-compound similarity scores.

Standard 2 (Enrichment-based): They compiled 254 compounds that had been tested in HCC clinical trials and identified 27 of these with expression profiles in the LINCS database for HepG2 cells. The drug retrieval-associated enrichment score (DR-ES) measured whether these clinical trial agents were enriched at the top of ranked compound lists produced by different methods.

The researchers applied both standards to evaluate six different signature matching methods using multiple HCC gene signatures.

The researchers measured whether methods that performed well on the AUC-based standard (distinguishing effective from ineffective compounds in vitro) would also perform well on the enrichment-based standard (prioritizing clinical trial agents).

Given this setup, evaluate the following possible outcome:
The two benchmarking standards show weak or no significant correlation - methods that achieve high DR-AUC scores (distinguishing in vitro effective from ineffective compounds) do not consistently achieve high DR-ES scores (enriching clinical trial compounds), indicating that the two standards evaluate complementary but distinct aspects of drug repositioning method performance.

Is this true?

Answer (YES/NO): NO